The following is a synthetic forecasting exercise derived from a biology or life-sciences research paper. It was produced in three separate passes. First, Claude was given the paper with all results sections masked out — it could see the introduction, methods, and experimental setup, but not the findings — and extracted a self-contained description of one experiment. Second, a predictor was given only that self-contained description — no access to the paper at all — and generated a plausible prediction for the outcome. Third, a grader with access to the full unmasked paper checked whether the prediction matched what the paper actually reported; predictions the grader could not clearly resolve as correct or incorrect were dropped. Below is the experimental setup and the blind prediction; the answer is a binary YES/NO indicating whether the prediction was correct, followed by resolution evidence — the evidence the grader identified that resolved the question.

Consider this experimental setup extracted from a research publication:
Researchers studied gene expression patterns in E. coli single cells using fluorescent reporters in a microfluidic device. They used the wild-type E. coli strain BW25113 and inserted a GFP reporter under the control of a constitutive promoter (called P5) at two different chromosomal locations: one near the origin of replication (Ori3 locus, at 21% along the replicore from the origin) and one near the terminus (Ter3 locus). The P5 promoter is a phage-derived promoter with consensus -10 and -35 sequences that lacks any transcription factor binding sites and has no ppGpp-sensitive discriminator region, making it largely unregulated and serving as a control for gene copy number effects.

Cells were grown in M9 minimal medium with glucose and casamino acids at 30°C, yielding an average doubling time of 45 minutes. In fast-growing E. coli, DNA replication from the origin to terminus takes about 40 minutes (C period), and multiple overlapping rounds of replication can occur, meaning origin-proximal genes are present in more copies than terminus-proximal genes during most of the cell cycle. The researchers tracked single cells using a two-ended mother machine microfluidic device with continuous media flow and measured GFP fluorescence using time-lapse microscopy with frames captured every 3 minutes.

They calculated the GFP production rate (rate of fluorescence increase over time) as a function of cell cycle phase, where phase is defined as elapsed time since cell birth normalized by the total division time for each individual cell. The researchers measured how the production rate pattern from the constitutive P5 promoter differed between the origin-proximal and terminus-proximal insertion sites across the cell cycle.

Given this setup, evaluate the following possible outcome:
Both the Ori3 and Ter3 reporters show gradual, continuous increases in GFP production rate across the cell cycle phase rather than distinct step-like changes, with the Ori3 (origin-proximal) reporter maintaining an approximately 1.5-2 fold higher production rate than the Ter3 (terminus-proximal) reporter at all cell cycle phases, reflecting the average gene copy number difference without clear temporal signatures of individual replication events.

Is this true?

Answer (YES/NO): NO